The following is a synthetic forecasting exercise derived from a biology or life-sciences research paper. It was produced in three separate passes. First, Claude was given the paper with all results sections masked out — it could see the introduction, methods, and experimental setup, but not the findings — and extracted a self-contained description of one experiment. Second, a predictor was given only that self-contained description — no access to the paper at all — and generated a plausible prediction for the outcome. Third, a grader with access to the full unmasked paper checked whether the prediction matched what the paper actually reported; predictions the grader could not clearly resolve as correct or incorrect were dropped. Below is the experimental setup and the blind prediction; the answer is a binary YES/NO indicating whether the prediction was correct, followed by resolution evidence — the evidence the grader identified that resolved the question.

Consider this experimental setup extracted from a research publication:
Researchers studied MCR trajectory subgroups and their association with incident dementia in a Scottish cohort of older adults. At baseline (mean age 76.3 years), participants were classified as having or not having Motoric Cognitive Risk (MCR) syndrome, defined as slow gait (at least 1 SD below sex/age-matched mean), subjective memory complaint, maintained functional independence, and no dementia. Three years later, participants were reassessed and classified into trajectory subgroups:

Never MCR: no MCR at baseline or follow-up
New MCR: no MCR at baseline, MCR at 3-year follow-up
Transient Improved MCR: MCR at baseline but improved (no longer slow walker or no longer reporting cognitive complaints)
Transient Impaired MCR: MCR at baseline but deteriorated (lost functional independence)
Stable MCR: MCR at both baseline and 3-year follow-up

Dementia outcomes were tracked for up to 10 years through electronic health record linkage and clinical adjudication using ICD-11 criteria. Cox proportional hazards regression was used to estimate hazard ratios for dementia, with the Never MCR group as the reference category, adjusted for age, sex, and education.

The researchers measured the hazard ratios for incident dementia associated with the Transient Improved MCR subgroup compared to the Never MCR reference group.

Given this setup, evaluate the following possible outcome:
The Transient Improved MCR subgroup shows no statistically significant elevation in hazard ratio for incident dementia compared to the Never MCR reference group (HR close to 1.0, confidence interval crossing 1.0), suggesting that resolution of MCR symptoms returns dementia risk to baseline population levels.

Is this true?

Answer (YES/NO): NO